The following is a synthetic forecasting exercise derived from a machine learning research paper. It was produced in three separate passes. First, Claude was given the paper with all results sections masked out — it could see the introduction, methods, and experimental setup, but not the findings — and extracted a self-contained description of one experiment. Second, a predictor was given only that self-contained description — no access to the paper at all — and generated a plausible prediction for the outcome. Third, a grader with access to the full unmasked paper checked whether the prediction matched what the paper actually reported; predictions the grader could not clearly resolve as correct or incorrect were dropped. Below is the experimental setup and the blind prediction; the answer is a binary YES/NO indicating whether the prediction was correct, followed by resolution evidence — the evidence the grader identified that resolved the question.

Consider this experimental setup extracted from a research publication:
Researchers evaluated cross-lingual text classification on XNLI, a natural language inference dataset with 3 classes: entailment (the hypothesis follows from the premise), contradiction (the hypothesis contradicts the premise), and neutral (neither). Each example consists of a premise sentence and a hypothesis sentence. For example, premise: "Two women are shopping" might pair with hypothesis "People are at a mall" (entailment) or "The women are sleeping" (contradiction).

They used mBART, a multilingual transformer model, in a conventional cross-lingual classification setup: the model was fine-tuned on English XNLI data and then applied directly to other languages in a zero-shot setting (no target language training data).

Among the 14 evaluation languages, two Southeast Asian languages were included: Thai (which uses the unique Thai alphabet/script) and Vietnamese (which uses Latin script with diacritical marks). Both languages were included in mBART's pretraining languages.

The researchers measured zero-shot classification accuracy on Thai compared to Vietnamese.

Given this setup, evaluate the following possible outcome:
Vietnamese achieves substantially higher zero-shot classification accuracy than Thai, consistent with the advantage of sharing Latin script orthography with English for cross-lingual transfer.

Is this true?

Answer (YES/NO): YES